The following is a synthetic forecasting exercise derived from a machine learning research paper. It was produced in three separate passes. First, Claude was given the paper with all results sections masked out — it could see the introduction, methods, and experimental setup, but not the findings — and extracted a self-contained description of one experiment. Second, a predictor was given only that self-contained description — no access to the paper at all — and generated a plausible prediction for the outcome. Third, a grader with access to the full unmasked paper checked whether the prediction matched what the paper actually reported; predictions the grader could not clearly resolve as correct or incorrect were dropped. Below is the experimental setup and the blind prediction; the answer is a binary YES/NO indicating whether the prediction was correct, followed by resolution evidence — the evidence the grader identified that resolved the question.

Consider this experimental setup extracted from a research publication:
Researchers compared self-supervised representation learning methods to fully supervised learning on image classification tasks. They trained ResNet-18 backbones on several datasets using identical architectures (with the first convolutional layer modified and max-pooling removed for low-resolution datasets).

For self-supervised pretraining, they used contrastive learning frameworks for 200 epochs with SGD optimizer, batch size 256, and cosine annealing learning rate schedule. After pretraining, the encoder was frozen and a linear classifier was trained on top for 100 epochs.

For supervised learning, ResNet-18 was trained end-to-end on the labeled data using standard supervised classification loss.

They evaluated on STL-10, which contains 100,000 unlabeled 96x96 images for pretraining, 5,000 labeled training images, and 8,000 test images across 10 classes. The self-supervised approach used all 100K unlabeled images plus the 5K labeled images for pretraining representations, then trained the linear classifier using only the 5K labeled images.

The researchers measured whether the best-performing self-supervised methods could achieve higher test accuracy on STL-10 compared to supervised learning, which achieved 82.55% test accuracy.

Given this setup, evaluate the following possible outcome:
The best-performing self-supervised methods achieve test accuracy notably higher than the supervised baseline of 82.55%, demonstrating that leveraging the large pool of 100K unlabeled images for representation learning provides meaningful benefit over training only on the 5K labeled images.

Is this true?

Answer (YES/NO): YES